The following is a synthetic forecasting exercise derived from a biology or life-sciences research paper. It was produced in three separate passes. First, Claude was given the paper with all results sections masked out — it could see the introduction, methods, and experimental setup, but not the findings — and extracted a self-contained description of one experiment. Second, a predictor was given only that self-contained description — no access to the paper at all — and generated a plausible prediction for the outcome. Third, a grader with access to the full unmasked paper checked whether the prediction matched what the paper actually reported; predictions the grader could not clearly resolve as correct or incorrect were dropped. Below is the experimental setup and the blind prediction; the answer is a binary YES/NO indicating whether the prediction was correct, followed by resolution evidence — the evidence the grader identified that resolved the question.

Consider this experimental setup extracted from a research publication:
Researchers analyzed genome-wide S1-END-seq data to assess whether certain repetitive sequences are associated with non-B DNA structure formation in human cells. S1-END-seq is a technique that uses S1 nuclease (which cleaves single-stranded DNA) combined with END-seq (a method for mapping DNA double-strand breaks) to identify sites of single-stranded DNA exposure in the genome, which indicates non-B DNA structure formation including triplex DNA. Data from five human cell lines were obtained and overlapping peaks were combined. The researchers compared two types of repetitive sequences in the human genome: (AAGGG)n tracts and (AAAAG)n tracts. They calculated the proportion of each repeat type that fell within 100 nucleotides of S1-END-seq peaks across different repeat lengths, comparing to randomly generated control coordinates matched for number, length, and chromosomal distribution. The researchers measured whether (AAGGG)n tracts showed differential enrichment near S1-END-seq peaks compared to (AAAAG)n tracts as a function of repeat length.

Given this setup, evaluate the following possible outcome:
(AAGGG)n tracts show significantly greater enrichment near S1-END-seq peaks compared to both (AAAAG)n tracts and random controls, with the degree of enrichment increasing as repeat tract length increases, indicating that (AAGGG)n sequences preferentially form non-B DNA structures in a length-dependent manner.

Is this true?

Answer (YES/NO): YES